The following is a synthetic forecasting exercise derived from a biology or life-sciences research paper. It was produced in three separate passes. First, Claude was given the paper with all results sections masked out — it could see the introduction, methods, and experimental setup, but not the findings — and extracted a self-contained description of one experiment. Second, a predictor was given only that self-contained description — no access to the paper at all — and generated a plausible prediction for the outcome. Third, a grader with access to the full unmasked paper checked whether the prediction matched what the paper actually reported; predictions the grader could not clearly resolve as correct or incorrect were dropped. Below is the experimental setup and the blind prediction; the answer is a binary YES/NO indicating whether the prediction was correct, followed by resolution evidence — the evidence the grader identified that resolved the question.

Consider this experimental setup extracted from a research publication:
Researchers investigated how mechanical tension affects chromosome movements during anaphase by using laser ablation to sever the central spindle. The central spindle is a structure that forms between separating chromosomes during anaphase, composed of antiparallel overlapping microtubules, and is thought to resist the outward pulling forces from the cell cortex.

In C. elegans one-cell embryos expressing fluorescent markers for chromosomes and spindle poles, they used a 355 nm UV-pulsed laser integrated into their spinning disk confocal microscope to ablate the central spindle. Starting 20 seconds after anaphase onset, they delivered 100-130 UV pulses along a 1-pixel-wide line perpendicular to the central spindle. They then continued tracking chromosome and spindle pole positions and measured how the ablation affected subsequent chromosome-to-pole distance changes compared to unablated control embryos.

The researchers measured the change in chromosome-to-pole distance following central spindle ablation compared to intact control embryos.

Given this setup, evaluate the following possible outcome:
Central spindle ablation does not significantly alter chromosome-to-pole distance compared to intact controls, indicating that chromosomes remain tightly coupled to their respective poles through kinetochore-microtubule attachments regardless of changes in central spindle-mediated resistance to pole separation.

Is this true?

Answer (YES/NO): NO